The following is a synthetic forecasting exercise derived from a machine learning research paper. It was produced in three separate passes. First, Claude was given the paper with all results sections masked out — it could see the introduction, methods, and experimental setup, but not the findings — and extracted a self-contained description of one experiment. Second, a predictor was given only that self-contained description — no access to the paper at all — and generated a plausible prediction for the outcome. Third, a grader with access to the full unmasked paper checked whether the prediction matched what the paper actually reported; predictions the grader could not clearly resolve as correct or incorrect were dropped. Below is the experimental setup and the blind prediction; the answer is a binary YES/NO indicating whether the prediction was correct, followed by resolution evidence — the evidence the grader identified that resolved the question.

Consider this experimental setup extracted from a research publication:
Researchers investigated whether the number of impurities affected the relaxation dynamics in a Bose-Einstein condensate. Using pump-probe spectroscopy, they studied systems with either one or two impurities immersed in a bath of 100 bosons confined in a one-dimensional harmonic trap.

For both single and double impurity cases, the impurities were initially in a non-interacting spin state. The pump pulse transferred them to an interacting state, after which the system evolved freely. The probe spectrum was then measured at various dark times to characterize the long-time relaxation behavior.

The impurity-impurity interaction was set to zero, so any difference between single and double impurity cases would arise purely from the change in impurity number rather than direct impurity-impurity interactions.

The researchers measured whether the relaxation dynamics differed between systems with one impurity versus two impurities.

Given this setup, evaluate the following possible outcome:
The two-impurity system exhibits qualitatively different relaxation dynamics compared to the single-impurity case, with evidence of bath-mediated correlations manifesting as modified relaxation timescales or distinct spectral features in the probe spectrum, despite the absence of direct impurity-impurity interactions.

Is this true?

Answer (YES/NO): NO